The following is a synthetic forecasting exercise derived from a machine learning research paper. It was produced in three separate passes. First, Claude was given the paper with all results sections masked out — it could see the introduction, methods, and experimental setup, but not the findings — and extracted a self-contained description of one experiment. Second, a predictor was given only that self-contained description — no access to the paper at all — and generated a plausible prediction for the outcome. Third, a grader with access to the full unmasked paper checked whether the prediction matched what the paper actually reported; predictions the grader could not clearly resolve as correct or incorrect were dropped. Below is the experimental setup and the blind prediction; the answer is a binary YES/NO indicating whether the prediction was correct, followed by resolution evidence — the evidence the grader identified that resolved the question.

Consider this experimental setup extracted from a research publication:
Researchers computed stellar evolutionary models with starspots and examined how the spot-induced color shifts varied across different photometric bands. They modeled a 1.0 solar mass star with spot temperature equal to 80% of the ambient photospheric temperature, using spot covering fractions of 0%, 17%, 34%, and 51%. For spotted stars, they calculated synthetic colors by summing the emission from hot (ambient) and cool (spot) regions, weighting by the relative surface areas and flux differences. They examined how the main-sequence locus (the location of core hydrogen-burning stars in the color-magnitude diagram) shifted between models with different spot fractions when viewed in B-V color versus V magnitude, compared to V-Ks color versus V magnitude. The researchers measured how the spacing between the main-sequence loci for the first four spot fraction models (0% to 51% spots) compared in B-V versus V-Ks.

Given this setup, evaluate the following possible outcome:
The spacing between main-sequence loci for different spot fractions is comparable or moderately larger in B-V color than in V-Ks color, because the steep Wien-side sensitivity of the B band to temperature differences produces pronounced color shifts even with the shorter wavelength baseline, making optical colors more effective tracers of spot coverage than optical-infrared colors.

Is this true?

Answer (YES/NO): NO